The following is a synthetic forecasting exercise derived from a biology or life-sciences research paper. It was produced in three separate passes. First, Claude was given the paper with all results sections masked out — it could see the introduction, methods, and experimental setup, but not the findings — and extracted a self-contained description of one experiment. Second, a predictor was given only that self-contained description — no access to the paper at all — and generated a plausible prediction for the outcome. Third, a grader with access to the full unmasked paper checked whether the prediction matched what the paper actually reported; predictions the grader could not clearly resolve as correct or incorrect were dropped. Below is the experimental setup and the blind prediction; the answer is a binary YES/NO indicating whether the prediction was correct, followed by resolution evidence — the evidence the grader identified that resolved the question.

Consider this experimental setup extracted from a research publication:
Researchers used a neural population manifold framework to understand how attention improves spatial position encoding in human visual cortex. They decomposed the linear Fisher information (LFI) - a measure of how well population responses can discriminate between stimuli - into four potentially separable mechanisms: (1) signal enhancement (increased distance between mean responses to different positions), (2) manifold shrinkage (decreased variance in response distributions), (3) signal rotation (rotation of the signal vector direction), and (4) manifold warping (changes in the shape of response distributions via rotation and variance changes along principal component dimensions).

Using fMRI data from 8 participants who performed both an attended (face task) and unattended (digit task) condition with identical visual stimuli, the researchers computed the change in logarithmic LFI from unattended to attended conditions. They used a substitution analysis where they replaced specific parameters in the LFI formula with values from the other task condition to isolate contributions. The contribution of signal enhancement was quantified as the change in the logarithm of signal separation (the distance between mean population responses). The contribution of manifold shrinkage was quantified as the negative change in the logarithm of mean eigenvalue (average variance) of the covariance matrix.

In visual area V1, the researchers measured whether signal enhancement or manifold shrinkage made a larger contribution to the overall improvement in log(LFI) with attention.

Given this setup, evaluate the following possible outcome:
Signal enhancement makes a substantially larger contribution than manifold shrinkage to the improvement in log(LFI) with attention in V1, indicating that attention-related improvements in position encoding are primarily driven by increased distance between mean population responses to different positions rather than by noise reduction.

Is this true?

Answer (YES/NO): YES